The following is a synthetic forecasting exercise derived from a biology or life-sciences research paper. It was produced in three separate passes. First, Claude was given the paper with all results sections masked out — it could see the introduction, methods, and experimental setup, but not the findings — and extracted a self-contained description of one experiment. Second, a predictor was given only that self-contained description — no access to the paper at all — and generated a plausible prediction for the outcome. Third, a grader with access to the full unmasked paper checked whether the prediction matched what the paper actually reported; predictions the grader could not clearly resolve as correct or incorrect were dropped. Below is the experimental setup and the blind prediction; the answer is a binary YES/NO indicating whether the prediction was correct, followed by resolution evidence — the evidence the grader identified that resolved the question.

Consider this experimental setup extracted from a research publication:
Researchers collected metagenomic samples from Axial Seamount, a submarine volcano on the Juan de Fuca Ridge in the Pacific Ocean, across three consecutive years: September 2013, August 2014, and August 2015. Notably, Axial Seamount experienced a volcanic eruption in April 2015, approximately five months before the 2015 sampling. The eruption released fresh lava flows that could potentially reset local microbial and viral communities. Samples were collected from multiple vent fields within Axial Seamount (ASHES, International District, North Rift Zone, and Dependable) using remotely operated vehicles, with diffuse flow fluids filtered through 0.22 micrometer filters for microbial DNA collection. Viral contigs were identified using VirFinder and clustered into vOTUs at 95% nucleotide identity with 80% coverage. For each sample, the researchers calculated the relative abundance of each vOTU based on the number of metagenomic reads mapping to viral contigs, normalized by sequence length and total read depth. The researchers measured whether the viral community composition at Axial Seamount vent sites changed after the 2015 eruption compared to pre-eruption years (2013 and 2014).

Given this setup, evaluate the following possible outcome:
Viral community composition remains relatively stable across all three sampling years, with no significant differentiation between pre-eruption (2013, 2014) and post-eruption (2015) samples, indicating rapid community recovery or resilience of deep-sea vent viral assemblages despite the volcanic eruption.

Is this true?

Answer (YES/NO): YES